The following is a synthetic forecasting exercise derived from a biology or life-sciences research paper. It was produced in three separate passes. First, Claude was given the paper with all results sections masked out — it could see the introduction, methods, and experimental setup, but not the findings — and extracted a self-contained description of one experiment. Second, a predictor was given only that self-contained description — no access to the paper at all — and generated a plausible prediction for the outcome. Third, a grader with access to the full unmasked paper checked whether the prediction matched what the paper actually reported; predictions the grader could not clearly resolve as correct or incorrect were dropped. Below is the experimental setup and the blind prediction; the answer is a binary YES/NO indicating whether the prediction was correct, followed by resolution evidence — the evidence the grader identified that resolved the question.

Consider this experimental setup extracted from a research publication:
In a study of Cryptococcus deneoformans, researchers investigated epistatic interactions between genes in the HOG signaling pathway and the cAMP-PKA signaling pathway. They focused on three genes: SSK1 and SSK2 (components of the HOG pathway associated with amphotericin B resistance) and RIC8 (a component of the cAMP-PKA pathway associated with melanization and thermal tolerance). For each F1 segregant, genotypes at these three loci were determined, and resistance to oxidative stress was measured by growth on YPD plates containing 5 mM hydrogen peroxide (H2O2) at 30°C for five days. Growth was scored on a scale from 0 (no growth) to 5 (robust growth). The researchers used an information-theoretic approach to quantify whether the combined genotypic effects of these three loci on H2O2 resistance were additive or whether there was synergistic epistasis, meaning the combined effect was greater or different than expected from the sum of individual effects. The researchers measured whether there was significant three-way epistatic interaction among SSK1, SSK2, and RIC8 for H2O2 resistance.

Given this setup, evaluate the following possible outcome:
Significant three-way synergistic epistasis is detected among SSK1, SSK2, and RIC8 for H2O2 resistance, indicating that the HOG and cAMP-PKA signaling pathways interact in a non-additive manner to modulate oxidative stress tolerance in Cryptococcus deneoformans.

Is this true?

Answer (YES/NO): YES